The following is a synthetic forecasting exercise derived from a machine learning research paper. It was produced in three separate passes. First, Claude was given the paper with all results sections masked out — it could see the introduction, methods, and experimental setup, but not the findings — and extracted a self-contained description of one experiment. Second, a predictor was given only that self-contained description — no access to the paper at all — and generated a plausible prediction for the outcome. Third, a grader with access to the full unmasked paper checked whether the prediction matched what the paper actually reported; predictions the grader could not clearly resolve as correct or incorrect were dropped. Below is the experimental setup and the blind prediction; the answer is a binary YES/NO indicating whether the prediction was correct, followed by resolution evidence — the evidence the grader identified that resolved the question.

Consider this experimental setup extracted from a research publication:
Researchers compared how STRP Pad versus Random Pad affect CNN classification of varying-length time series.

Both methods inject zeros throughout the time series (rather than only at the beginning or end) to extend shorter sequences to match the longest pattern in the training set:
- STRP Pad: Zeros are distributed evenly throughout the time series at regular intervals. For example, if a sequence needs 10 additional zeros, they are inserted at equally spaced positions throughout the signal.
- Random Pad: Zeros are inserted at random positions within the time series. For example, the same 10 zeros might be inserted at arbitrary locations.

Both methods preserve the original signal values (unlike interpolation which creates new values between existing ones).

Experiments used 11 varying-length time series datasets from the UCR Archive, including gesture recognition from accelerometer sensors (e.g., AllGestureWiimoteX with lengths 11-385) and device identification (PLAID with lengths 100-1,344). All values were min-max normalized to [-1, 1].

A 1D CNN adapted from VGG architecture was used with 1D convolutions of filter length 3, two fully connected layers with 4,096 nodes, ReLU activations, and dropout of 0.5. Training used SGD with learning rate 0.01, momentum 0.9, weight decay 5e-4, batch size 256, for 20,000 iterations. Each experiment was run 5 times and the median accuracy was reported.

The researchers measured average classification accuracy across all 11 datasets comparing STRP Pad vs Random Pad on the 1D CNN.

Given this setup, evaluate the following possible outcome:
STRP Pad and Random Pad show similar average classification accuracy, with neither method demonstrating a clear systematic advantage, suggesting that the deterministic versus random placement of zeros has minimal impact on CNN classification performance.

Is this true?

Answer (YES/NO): NO